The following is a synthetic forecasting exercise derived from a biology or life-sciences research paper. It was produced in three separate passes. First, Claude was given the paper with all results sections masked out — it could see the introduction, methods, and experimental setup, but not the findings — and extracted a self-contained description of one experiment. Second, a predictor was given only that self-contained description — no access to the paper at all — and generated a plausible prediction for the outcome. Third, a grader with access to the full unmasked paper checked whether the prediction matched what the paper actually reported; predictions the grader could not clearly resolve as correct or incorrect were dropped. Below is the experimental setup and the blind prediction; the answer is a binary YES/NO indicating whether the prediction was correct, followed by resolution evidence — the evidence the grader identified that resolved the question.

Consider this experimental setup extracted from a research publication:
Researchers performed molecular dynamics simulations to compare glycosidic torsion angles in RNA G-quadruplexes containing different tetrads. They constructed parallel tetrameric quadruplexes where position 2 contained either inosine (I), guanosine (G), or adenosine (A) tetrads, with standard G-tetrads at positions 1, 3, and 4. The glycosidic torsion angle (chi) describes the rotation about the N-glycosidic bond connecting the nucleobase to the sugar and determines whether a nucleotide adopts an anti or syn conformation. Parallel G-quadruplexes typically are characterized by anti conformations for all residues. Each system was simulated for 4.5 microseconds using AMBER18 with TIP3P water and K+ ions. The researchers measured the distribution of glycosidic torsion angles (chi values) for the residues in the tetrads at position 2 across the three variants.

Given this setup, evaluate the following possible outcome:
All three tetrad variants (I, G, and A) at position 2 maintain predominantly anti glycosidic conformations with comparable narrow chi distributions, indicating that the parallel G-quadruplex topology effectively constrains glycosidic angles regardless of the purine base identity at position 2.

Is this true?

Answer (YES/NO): YES